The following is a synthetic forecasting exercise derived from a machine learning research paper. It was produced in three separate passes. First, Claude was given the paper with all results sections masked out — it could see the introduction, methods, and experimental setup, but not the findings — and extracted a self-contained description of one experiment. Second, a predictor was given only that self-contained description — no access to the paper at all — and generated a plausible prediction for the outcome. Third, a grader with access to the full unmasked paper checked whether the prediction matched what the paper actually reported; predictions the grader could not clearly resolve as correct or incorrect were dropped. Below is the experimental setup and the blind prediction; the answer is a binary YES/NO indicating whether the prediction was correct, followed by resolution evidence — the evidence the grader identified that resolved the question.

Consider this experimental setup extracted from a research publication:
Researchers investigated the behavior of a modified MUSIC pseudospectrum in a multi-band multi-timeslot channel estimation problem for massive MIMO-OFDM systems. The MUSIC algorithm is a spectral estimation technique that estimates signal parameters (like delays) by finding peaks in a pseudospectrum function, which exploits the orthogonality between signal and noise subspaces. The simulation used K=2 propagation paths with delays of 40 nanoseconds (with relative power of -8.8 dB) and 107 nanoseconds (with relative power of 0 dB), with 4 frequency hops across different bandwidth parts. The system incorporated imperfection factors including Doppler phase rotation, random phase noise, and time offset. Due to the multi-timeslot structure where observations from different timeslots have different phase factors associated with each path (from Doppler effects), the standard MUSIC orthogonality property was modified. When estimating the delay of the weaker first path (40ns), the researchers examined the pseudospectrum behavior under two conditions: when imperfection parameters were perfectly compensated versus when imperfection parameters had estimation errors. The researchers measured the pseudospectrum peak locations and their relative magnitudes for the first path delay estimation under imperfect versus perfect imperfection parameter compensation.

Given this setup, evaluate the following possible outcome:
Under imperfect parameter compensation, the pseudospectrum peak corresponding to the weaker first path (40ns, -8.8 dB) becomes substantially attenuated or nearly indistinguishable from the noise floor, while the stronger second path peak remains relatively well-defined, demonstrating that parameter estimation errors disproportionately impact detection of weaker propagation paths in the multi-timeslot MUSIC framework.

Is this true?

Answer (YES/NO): NO